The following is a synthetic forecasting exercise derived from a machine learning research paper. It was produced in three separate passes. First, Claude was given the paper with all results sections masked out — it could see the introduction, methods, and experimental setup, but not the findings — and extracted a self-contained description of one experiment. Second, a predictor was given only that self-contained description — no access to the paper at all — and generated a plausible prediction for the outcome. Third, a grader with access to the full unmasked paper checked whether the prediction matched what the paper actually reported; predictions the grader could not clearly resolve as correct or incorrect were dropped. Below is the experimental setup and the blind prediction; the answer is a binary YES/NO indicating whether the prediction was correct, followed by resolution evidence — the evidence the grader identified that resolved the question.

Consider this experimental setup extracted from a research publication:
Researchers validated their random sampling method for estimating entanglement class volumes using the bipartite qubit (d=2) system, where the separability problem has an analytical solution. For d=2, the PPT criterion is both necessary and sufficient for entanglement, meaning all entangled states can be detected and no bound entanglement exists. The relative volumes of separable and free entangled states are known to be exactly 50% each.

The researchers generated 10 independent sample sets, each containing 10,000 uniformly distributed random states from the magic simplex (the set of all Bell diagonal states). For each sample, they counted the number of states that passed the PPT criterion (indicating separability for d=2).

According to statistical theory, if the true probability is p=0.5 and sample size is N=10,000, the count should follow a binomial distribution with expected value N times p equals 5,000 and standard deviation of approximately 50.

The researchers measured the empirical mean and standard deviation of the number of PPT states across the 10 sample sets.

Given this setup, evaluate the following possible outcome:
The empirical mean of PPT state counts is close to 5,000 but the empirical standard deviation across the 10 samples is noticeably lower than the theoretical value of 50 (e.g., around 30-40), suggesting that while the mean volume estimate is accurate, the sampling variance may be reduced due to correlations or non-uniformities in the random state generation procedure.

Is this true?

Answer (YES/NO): NO